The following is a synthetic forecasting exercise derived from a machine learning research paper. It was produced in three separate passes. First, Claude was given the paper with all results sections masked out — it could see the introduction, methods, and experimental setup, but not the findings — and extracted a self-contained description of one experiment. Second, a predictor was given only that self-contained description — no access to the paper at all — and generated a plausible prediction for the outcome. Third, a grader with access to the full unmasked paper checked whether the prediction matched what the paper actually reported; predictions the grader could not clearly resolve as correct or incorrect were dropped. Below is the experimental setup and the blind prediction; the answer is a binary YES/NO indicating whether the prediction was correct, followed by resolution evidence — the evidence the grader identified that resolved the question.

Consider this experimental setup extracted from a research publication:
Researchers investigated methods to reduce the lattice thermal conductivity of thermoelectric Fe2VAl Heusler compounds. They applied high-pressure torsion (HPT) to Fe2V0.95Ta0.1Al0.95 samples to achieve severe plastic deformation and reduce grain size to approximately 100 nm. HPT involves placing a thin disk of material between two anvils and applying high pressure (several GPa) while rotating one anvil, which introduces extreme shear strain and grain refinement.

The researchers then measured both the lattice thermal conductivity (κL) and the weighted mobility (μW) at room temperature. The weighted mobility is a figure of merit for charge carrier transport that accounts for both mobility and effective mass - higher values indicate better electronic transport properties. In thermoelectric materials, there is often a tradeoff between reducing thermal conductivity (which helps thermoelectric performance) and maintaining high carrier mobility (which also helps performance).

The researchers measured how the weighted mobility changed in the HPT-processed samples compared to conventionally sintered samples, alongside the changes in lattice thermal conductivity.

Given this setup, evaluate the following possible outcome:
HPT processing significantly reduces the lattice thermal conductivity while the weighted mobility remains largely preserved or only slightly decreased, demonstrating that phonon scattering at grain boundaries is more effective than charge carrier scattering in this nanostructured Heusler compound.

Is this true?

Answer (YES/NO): NO